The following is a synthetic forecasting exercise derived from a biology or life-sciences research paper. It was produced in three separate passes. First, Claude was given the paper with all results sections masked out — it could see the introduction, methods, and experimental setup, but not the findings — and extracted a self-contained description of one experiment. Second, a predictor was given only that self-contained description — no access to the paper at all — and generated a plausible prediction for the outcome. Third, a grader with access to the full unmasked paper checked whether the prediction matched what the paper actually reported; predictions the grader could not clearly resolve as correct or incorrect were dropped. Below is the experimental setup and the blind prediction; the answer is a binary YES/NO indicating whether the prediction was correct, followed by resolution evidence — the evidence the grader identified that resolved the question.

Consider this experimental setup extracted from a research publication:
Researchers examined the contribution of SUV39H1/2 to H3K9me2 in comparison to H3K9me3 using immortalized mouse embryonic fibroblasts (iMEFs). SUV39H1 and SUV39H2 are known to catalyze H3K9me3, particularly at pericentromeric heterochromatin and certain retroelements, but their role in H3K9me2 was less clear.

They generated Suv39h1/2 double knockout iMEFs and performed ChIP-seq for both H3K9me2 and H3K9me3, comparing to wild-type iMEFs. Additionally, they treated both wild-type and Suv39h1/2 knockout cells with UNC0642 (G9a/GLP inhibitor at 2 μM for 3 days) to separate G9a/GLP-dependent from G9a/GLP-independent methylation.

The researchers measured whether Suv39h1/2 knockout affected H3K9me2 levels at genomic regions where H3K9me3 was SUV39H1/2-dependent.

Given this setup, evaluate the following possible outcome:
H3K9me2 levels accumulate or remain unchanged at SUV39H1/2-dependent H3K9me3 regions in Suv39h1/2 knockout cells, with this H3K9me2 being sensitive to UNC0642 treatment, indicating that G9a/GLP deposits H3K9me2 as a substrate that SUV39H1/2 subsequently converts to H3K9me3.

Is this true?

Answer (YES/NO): NO